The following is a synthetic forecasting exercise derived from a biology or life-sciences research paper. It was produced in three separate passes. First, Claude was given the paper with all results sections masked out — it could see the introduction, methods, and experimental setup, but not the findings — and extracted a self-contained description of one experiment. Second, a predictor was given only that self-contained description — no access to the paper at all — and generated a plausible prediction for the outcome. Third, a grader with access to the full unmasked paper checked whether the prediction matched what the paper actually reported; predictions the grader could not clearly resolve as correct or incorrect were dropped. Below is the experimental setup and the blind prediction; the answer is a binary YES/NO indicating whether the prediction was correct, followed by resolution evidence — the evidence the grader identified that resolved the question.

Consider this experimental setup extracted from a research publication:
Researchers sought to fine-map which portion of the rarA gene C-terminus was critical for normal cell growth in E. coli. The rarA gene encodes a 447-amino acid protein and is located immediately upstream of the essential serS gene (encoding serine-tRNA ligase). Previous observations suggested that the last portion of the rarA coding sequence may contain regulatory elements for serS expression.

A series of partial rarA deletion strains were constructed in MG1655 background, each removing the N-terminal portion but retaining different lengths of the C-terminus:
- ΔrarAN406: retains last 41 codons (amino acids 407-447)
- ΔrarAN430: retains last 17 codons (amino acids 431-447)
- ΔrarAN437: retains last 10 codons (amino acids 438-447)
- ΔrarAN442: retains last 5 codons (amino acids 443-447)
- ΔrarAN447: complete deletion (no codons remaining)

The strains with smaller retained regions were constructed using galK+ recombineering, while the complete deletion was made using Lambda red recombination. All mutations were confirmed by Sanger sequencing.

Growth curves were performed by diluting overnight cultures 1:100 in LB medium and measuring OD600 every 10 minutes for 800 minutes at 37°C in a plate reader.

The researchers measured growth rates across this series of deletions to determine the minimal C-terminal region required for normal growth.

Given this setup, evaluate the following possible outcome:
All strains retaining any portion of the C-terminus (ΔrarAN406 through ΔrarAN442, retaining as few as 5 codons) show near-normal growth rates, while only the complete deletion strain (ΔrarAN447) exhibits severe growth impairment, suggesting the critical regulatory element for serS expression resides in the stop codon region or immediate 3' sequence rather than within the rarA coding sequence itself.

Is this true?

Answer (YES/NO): YES